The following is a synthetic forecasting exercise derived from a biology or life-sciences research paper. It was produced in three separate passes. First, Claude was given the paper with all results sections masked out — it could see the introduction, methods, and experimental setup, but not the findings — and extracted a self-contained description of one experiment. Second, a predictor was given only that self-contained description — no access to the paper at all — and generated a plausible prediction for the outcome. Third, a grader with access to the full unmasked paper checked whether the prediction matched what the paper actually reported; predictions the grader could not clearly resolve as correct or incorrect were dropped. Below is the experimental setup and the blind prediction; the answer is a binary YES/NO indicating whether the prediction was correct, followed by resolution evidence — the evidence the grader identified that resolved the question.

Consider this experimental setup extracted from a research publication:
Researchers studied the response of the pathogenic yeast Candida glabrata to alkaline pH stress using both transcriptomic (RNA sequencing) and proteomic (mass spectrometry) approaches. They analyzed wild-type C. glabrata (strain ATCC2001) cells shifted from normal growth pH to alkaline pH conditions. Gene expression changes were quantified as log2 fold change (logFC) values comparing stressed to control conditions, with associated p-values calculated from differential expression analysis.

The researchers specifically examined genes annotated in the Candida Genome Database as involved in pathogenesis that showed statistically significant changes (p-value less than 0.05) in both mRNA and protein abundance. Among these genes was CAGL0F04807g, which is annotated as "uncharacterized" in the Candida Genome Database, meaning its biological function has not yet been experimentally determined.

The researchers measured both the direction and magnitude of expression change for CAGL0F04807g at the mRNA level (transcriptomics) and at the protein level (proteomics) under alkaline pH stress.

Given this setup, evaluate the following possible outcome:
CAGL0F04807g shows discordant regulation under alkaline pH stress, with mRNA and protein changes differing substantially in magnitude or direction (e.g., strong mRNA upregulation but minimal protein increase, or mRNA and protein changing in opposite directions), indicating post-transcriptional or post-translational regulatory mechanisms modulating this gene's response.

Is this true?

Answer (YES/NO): NO